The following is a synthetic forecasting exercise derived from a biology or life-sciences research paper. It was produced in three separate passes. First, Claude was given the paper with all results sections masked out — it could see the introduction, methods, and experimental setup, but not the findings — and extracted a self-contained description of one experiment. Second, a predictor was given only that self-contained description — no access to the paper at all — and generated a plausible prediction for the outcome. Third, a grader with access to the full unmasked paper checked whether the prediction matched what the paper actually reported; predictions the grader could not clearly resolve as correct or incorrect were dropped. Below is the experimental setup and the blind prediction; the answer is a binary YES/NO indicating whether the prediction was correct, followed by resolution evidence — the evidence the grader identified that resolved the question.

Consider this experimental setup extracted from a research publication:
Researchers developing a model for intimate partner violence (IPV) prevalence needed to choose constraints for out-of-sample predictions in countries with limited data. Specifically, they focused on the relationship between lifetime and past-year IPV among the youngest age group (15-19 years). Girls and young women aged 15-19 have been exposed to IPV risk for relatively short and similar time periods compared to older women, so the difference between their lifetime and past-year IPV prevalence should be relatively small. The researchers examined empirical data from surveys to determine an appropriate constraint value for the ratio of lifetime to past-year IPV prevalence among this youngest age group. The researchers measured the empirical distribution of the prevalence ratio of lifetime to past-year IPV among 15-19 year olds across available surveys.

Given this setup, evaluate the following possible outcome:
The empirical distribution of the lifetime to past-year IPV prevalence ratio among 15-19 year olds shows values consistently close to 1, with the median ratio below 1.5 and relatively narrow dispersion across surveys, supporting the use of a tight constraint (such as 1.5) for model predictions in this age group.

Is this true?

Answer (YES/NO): NO